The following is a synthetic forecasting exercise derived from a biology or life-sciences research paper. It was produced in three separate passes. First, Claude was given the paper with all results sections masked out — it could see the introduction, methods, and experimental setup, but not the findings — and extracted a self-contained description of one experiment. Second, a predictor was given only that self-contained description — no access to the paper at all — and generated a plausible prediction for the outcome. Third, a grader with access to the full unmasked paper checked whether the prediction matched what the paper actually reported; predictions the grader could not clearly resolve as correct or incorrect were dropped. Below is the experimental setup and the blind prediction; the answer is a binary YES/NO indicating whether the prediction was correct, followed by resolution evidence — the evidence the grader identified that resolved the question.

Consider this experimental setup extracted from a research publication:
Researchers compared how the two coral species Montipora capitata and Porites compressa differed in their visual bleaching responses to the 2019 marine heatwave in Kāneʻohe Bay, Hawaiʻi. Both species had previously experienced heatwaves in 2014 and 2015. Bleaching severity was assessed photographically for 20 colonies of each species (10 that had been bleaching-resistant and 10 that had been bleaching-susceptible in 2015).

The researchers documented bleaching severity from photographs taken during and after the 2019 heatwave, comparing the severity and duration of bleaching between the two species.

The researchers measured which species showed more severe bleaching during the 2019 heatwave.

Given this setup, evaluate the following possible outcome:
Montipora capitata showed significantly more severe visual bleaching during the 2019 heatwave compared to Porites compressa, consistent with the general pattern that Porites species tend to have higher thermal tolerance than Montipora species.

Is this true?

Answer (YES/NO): YES